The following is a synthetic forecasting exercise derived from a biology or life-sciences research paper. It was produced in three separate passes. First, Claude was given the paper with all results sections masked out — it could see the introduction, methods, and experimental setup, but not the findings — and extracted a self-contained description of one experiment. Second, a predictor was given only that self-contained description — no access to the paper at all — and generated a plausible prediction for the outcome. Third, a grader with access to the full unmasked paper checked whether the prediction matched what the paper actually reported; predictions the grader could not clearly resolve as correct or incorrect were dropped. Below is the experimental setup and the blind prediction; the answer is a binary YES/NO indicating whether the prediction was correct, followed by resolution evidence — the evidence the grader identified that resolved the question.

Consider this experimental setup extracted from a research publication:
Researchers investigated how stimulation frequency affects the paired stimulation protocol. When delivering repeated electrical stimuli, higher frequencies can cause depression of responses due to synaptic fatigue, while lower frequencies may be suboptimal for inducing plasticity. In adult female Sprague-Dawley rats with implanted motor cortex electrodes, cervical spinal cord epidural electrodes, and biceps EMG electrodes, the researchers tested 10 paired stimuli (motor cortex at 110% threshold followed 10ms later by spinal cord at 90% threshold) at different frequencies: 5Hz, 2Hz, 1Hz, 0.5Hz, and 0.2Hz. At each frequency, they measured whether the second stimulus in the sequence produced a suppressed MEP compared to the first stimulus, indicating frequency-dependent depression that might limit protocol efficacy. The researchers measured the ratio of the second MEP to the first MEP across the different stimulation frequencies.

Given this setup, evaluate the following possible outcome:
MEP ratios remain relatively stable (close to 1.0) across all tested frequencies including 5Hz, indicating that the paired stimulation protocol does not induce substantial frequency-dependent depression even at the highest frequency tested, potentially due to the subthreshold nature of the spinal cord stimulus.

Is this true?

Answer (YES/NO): NO